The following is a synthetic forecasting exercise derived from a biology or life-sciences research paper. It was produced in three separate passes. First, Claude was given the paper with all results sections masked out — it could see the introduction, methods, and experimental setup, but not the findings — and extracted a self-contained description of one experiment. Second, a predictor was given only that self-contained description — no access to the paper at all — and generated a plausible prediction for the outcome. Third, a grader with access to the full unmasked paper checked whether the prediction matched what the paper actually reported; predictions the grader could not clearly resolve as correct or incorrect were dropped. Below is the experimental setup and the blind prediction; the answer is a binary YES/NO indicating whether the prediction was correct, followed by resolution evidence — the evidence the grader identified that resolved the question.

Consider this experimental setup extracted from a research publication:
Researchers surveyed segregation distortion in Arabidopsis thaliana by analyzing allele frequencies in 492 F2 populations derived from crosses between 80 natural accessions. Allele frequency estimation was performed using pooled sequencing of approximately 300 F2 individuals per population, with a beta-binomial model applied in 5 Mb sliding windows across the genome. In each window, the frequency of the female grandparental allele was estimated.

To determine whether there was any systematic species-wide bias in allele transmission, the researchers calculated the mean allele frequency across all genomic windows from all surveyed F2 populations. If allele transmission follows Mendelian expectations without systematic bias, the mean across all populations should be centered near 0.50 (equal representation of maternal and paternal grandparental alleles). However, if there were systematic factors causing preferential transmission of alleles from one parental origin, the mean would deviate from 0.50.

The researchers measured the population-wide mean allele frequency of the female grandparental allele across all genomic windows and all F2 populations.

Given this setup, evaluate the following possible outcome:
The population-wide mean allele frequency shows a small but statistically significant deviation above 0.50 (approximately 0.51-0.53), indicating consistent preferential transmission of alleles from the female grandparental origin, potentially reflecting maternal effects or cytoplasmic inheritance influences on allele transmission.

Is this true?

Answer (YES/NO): NO